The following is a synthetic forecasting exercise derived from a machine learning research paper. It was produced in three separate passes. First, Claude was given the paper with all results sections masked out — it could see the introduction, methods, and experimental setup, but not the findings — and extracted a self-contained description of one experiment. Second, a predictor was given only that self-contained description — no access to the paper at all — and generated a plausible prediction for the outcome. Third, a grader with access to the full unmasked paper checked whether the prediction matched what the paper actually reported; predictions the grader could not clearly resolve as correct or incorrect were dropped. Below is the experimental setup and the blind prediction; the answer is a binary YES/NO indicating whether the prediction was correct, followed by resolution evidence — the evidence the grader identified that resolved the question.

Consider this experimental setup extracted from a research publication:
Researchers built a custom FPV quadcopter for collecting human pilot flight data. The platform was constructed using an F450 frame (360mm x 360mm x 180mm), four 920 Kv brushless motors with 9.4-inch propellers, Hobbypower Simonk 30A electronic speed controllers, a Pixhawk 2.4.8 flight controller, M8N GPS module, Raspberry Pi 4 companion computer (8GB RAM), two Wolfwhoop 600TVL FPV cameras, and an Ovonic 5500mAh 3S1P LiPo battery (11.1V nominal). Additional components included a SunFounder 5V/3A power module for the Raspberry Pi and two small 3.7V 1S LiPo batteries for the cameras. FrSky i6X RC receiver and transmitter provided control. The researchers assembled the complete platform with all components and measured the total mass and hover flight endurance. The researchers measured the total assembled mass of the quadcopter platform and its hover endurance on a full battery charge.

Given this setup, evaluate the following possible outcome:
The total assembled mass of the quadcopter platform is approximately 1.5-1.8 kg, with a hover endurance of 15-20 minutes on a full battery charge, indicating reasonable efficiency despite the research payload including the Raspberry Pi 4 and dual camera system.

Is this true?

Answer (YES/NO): NO